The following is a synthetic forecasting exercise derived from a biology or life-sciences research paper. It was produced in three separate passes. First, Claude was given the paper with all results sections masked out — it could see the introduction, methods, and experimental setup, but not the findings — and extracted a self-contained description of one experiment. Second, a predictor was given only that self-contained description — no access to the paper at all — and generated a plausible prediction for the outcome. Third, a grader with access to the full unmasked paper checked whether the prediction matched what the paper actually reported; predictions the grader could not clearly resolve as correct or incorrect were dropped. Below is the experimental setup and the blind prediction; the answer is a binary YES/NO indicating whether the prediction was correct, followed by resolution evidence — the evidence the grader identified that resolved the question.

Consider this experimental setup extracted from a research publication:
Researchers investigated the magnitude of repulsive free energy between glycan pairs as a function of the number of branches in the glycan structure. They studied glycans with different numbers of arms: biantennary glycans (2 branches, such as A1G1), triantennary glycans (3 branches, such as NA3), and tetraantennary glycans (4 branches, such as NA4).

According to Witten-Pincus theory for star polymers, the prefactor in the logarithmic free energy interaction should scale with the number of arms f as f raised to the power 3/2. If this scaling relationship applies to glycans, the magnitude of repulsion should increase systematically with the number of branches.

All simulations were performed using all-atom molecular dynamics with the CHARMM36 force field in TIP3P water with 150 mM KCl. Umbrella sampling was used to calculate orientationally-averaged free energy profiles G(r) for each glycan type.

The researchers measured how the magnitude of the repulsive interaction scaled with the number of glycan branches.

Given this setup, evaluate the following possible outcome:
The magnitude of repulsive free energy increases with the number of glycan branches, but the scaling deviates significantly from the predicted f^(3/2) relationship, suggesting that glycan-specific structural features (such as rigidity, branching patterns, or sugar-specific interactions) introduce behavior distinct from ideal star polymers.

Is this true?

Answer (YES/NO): NO